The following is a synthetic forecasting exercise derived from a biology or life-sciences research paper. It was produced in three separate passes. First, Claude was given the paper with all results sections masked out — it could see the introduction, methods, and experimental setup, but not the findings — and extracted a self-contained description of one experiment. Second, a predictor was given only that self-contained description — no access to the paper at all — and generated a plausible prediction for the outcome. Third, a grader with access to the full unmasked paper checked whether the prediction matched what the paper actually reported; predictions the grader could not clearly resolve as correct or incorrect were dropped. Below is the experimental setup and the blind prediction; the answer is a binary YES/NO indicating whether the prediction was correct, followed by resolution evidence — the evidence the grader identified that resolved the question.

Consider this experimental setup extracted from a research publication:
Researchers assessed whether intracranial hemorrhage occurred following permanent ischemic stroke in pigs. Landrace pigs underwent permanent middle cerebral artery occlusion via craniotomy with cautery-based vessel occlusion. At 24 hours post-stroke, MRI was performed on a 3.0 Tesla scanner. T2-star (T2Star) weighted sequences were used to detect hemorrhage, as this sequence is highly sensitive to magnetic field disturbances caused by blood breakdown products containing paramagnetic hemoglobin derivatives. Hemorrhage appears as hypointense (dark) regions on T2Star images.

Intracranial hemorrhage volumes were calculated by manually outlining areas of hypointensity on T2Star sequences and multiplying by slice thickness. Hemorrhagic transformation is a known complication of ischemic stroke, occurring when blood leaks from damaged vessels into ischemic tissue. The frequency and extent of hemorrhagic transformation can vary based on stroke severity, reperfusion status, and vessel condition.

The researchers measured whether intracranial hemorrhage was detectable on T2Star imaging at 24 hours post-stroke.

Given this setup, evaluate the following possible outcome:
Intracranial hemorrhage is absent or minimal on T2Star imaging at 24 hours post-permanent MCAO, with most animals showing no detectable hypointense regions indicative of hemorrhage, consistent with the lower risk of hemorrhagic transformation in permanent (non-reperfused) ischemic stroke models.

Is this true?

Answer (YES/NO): NO